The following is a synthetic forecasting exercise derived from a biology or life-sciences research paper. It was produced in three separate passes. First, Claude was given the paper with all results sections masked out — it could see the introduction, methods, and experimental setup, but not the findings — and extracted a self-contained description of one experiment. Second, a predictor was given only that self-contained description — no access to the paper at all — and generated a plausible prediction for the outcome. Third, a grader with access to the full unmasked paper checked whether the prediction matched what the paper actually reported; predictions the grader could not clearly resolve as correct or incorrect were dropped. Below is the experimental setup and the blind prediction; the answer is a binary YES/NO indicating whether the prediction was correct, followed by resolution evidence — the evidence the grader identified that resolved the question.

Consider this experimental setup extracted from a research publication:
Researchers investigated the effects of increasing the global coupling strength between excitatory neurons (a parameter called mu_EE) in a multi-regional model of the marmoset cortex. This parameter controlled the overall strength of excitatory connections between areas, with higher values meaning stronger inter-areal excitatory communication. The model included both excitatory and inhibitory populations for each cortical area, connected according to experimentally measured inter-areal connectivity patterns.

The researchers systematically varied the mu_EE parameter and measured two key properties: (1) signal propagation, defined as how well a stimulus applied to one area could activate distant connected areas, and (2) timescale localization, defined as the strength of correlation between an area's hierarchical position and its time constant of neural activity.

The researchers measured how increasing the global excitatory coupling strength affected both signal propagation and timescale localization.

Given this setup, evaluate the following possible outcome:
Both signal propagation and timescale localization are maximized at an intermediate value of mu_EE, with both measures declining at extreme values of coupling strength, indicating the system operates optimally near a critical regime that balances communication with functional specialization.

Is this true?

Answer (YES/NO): NO